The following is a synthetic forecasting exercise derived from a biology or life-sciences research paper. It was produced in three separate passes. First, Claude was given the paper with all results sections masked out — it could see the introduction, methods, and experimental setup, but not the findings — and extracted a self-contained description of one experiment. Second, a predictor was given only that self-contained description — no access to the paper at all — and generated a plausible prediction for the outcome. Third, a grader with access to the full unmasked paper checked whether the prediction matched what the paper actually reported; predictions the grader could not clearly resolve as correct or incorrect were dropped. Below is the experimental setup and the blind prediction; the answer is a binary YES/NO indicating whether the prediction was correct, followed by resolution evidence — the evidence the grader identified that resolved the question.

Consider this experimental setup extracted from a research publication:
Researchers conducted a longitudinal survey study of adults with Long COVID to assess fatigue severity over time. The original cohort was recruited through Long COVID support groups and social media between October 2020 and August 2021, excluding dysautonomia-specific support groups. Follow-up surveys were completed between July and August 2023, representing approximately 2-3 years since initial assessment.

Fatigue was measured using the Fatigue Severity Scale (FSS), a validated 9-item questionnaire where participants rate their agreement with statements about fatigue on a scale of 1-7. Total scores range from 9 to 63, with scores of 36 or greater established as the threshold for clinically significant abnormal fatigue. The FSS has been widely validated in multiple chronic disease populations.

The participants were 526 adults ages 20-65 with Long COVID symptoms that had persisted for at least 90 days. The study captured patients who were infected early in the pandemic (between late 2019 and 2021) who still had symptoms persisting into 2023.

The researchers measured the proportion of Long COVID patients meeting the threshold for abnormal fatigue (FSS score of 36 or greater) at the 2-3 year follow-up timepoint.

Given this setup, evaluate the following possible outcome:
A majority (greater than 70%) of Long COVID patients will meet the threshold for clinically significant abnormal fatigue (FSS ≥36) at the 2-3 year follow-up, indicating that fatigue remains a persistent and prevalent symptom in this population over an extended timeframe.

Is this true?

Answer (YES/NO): YES